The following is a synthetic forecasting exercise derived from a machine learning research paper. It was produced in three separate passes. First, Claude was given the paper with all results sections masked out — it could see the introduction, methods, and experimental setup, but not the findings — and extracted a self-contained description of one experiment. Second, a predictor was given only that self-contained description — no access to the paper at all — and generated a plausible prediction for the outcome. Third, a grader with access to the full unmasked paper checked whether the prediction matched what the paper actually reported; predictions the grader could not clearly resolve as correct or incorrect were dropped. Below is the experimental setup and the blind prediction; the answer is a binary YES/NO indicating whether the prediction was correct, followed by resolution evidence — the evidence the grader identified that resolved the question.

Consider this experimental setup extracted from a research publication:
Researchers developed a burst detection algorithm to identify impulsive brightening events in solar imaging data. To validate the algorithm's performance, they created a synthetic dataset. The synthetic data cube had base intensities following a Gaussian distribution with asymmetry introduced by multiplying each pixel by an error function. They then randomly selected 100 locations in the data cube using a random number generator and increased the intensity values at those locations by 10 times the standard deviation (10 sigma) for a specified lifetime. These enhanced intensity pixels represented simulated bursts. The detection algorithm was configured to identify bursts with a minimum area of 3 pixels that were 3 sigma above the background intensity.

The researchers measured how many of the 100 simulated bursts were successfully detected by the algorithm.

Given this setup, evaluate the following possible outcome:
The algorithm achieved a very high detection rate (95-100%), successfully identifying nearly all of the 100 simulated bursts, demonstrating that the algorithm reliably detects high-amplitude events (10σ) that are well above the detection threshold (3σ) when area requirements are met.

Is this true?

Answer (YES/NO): YES